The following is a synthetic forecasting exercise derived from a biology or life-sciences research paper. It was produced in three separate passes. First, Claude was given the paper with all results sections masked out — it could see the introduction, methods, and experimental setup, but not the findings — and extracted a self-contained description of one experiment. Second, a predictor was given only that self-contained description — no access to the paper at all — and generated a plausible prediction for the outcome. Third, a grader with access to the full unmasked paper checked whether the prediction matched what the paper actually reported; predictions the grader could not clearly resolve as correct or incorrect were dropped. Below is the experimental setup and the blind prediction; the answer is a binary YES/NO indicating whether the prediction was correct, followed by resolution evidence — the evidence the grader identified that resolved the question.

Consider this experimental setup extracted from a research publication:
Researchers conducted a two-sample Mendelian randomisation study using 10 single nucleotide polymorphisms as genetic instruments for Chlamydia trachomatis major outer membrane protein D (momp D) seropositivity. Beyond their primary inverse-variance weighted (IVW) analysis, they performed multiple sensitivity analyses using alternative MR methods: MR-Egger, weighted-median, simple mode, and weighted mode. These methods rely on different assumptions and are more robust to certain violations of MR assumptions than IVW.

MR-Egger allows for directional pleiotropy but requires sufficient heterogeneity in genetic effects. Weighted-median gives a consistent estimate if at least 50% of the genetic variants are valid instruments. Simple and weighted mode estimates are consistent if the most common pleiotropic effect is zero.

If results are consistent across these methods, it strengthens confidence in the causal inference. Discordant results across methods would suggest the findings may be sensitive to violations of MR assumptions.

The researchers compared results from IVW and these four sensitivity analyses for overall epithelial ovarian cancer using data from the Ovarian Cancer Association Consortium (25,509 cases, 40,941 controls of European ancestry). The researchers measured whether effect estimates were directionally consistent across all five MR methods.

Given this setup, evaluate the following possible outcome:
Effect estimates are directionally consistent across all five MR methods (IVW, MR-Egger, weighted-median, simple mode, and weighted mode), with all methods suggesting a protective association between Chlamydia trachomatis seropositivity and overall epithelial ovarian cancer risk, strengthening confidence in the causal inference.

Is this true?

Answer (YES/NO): NO